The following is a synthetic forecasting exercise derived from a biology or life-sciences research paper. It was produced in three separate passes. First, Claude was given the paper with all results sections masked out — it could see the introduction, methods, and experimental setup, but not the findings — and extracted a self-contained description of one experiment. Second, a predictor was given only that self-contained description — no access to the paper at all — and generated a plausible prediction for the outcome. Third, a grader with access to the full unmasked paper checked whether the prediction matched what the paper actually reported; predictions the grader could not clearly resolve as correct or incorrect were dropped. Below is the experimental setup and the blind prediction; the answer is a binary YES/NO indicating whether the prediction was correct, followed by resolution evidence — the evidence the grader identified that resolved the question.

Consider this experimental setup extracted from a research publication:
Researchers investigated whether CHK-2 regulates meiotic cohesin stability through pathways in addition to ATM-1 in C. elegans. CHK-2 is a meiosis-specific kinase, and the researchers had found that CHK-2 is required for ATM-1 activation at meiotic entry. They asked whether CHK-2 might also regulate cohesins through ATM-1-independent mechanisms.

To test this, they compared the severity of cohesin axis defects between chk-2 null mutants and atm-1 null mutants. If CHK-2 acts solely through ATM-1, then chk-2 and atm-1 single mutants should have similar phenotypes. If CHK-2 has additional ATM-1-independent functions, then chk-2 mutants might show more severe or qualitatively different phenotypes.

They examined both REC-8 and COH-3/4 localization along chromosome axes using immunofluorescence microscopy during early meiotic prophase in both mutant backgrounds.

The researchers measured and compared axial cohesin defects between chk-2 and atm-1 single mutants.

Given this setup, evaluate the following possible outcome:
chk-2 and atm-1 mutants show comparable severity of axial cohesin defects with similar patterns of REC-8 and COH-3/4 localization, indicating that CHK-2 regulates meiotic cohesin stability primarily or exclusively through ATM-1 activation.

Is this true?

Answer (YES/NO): NO